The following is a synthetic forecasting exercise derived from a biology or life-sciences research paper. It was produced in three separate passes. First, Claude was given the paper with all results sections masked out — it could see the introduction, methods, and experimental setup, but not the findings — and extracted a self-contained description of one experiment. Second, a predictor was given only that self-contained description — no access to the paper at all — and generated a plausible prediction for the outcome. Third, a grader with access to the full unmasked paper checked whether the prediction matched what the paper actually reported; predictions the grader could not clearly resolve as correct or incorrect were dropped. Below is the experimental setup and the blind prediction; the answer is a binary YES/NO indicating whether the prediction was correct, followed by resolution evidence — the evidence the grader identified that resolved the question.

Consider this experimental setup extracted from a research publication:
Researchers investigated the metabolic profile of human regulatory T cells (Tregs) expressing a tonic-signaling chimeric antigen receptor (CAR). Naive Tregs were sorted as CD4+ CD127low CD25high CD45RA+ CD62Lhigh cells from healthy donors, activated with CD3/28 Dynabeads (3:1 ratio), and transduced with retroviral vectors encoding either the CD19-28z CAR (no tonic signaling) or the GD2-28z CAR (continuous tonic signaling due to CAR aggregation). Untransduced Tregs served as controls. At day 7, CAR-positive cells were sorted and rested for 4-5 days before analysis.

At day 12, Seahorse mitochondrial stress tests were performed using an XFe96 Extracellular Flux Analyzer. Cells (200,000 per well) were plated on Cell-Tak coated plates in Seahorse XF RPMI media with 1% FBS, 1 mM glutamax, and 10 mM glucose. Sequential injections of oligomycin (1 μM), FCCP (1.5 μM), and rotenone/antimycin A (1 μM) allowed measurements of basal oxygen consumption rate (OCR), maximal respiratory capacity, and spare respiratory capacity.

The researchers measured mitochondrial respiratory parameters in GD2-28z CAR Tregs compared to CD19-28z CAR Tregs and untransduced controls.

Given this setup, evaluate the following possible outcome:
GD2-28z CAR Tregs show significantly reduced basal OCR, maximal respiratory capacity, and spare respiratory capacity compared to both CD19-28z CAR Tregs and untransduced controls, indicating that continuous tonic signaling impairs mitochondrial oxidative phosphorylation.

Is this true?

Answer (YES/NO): NO